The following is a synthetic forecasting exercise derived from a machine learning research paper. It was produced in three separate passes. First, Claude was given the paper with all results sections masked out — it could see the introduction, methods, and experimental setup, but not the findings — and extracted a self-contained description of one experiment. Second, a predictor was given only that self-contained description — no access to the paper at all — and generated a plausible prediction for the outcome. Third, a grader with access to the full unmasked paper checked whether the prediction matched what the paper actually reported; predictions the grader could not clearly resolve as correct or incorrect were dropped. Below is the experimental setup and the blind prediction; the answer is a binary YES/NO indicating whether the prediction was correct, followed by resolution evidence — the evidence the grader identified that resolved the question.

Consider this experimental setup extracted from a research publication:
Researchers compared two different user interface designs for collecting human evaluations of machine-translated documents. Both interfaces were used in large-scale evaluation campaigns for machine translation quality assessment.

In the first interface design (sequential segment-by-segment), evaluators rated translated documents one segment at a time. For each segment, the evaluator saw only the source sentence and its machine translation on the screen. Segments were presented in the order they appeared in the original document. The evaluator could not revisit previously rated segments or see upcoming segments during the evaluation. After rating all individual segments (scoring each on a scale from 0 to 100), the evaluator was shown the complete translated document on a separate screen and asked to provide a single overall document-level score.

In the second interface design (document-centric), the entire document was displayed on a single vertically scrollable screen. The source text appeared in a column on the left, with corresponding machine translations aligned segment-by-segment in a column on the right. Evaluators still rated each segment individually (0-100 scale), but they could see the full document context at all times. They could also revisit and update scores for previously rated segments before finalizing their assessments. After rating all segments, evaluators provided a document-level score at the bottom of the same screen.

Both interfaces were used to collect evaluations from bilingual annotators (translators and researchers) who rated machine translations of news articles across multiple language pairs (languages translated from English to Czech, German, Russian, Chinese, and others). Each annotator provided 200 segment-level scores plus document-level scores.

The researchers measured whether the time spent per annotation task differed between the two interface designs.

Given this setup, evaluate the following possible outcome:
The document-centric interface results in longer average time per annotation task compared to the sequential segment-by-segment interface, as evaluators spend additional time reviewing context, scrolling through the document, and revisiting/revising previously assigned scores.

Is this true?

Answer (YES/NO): YES